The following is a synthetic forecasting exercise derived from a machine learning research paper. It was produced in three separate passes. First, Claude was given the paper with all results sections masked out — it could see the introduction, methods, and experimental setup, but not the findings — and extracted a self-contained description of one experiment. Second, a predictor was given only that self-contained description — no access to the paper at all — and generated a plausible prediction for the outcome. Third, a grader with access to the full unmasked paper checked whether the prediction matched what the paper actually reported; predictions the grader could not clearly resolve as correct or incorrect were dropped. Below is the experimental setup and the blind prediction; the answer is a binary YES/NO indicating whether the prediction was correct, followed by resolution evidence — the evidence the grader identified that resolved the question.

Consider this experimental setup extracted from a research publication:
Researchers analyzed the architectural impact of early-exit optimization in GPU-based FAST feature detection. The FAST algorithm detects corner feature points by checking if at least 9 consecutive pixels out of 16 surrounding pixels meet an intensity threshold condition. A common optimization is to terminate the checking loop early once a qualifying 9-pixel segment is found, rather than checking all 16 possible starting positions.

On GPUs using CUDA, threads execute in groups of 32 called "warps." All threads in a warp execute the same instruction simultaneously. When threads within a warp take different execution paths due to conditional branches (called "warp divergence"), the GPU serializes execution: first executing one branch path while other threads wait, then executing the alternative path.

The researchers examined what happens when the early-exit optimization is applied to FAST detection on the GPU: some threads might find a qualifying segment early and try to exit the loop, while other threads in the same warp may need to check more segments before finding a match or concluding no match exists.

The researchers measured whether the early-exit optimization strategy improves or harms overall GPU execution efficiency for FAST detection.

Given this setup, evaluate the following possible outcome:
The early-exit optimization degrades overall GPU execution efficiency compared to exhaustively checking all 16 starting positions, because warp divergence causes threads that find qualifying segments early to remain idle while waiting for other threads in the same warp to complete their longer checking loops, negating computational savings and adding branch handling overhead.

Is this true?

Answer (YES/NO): YES